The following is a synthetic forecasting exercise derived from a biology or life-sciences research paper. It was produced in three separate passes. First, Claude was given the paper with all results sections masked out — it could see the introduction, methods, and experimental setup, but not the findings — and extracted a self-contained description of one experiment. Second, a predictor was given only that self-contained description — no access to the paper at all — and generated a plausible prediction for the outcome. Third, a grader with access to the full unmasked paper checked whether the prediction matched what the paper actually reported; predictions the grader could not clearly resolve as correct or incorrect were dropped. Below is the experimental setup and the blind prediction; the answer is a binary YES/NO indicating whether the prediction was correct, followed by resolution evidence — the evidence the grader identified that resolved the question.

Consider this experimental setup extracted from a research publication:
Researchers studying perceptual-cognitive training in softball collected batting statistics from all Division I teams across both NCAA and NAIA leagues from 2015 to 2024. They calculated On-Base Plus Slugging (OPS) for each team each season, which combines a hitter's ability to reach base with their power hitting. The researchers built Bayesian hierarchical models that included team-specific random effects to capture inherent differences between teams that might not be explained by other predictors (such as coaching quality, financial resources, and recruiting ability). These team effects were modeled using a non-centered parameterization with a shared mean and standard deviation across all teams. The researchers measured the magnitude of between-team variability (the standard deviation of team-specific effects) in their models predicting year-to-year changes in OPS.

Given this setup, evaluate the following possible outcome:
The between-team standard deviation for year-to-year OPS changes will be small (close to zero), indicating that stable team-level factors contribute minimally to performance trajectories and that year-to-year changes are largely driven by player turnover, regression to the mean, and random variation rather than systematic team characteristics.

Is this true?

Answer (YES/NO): NO